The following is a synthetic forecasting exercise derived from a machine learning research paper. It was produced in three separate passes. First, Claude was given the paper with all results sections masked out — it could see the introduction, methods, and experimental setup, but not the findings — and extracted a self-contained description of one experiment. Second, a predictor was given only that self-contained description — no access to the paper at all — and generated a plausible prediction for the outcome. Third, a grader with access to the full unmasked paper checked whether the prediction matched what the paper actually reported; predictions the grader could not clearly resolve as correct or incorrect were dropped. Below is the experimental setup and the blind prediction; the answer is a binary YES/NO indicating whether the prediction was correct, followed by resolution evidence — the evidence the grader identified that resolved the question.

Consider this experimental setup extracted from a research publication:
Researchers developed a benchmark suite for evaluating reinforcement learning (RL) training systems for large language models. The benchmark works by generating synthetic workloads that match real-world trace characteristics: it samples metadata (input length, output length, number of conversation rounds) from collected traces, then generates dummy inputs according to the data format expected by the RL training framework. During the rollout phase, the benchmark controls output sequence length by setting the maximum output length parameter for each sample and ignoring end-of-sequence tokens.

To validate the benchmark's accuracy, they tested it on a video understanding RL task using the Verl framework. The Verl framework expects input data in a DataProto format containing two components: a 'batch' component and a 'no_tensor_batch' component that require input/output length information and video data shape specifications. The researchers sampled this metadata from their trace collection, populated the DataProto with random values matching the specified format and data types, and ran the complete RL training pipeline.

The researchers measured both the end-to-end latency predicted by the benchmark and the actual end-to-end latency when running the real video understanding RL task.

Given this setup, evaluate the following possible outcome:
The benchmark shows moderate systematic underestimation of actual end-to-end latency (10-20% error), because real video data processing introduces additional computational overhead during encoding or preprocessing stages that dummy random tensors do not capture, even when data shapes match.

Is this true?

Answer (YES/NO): NO